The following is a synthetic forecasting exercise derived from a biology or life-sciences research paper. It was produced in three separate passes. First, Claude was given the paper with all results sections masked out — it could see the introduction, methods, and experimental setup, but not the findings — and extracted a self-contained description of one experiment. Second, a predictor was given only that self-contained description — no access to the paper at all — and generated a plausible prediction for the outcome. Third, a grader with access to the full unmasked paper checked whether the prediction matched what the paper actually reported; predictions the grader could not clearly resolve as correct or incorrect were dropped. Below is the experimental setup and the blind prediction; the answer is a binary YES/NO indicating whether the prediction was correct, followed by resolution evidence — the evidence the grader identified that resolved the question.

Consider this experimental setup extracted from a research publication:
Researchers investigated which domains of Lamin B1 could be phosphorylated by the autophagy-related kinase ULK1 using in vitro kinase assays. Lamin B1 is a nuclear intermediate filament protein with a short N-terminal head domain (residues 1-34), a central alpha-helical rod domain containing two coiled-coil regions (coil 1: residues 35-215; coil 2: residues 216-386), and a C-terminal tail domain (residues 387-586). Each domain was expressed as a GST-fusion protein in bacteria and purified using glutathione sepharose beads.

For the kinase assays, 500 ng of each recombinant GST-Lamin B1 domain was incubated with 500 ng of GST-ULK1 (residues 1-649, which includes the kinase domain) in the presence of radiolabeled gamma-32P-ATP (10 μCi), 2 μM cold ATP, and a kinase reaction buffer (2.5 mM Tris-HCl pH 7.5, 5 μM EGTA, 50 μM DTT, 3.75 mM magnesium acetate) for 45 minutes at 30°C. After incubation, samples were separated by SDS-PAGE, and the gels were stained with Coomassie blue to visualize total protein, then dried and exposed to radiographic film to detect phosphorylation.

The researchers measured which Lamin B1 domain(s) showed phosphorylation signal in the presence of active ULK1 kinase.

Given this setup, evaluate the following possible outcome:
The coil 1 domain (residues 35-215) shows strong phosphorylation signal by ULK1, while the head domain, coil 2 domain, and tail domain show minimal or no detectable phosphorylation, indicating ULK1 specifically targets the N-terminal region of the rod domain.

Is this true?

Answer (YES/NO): NO